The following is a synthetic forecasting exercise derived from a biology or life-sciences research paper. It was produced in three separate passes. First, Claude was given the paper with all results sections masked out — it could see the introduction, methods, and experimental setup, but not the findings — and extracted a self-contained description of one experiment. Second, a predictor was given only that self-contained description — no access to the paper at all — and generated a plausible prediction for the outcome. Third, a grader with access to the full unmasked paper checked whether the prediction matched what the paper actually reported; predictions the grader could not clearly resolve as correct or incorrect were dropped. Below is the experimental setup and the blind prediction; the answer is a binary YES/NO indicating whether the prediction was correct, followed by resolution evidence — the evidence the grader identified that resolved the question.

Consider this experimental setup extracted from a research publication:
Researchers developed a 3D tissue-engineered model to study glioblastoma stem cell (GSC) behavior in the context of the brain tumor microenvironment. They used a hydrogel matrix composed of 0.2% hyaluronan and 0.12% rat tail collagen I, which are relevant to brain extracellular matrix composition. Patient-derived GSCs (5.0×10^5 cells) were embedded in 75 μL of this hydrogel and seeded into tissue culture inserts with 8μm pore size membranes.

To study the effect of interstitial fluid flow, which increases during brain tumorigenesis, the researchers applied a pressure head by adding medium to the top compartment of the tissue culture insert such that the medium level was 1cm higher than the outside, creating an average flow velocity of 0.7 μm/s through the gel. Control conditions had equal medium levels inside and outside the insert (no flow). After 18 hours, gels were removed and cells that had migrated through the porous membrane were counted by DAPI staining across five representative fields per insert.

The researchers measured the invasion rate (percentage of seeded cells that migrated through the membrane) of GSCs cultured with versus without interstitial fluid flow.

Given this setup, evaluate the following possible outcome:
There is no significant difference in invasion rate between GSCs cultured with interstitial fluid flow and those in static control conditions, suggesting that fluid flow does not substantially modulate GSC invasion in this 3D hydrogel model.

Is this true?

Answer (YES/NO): NO